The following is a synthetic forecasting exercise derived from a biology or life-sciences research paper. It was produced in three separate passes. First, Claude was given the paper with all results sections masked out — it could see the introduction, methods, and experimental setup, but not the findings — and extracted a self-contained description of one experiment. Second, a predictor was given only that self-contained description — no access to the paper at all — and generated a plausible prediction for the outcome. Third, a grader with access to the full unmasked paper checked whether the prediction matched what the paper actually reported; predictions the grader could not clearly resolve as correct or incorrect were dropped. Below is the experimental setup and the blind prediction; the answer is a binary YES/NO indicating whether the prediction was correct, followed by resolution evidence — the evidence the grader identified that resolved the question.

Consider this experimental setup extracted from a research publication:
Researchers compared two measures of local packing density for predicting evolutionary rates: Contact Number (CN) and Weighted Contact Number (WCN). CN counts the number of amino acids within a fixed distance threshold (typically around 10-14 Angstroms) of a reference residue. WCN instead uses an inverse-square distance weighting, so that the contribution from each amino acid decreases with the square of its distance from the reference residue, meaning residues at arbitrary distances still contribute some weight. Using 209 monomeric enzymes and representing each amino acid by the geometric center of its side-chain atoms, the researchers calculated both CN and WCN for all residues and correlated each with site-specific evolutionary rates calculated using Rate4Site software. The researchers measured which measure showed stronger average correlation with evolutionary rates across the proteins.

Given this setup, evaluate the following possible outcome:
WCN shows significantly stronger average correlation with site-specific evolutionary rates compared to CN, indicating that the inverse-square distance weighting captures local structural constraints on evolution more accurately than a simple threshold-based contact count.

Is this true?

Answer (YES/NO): NO